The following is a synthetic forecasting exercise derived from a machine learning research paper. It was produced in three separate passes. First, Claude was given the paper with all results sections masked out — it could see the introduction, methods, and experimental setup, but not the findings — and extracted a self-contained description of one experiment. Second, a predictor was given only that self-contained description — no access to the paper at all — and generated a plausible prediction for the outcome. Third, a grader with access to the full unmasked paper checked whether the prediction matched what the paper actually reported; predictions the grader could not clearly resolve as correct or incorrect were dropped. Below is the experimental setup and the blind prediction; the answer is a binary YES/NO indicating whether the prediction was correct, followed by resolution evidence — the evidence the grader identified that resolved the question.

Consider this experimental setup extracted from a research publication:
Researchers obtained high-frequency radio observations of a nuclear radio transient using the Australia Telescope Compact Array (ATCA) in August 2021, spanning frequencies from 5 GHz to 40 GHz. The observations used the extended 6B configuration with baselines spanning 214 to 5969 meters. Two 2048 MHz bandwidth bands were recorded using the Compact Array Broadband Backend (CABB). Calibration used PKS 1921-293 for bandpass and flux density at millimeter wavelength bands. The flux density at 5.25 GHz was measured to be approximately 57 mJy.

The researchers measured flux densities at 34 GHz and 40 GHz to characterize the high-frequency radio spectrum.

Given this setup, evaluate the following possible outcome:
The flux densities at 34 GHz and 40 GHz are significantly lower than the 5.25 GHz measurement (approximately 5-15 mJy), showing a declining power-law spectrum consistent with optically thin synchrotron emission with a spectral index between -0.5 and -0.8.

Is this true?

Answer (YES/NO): NO